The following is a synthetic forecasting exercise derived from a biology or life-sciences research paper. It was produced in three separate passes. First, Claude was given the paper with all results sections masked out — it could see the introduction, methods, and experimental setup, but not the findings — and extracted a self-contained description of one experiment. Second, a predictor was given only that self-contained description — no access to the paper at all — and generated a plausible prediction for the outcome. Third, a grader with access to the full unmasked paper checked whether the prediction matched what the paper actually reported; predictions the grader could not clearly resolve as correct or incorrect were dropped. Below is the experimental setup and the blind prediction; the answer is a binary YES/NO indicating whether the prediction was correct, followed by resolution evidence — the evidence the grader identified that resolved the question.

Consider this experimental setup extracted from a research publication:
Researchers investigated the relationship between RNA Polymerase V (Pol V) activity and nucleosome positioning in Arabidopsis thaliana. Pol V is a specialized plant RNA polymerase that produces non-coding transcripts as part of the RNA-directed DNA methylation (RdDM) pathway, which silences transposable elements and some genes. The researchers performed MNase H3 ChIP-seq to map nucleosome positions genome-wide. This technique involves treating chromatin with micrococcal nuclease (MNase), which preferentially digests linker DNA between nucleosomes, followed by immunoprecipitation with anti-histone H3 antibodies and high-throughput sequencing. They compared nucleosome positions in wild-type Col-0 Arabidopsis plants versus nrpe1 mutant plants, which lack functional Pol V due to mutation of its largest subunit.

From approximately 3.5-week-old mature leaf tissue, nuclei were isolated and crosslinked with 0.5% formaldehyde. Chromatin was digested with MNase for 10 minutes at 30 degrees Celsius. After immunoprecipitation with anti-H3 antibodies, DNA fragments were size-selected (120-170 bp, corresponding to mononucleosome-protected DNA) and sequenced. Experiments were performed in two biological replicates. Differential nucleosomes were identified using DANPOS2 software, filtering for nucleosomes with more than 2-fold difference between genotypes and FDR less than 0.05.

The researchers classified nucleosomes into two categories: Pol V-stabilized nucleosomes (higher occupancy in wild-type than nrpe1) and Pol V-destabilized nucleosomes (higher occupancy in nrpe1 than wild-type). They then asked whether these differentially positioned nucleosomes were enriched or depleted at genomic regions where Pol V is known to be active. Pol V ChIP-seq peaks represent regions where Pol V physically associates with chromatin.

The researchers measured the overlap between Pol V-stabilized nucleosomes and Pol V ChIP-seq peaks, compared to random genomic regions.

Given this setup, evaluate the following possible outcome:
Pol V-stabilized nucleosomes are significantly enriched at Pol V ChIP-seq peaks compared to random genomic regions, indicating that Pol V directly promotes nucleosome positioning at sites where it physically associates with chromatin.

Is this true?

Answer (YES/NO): YES